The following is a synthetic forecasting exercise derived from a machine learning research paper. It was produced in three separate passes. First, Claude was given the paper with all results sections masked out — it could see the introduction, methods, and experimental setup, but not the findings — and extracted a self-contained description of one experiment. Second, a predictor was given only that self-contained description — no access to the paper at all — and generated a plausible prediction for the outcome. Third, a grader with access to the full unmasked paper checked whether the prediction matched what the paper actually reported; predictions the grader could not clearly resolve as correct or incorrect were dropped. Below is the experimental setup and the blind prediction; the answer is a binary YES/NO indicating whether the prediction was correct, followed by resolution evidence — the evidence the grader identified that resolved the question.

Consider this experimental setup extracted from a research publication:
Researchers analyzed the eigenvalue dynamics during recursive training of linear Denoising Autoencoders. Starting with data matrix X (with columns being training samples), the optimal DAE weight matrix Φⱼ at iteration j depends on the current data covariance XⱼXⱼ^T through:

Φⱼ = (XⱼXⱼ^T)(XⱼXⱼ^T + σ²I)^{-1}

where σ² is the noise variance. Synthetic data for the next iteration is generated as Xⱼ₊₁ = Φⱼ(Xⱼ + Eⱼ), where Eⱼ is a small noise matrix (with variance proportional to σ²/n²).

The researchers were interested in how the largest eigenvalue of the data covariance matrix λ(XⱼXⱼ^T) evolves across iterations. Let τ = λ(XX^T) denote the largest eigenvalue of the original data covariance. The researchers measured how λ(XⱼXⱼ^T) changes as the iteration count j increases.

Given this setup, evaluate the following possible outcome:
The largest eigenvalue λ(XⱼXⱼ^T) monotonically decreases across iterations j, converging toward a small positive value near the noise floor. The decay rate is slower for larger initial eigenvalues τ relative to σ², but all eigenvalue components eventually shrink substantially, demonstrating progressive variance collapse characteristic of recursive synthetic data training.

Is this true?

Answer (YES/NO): NO